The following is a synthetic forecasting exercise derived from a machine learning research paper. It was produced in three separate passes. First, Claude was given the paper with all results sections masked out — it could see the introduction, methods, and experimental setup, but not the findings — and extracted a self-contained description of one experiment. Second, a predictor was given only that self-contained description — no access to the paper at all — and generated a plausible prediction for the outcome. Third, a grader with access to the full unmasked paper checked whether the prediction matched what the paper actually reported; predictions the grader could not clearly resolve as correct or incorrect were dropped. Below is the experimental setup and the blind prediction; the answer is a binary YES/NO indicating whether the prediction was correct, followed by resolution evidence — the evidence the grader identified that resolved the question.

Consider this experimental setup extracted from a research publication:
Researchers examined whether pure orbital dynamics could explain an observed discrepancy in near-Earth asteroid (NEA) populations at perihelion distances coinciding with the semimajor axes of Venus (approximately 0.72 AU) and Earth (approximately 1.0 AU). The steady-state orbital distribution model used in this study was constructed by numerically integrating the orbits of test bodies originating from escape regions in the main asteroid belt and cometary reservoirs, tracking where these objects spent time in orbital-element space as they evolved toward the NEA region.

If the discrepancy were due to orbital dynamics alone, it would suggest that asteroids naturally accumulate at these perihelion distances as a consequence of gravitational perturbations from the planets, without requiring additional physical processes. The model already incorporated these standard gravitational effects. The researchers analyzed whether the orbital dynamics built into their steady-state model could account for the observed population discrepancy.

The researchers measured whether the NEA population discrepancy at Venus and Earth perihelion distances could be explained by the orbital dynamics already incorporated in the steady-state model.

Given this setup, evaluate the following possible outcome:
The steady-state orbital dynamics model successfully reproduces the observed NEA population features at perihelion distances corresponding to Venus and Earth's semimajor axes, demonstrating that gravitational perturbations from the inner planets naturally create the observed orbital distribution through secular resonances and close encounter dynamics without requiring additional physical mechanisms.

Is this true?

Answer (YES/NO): NO